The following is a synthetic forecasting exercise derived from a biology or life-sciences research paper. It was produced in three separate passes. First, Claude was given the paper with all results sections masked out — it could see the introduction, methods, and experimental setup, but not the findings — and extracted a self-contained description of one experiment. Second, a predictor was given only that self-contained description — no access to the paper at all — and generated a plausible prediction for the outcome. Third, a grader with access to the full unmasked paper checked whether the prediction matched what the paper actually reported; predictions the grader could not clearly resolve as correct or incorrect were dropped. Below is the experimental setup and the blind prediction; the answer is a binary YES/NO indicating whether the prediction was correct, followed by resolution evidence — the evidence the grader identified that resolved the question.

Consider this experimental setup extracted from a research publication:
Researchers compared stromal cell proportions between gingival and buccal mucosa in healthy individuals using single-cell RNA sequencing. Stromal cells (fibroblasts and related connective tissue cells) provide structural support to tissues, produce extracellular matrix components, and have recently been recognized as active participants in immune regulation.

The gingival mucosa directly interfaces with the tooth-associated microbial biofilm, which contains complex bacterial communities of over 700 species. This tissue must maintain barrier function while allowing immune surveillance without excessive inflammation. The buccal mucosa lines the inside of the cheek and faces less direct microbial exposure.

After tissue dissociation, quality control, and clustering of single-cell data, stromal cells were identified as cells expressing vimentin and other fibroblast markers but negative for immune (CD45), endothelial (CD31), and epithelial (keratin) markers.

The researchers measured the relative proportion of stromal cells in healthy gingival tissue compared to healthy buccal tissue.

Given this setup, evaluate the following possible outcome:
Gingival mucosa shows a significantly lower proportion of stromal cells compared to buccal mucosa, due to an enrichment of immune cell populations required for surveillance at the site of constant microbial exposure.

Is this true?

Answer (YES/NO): YES